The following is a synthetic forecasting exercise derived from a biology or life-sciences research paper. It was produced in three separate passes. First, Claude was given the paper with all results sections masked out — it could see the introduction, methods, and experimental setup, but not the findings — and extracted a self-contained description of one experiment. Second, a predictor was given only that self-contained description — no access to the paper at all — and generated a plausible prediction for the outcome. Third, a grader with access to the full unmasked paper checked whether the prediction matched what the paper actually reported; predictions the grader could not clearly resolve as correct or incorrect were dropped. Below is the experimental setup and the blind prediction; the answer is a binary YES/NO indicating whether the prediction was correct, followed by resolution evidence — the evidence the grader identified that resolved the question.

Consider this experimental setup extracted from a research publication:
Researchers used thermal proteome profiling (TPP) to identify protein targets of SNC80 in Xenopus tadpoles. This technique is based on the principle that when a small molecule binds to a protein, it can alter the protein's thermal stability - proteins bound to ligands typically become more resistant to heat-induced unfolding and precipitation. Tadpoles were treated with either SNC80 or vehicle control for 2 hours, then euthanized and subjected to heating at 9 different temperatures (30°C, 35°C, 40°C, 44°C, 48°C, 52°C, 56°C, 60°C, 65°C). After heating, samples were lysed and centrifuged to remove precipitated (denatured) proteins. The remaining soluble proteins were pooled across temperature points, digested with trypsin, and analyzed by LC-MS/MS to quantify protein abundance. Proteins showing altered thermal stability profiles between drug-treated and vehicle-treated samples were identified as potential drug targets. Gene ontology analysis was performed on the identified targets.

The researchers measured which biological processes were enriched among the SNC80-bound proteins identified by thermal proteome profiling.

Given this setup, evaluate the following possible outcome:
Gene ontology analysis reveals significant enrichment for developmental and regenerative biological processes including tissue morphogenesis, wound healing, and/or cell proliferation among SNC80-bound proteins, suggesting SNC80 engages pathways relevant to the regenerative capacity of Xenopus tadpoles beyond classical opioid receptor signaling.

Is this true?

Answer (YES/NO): NO